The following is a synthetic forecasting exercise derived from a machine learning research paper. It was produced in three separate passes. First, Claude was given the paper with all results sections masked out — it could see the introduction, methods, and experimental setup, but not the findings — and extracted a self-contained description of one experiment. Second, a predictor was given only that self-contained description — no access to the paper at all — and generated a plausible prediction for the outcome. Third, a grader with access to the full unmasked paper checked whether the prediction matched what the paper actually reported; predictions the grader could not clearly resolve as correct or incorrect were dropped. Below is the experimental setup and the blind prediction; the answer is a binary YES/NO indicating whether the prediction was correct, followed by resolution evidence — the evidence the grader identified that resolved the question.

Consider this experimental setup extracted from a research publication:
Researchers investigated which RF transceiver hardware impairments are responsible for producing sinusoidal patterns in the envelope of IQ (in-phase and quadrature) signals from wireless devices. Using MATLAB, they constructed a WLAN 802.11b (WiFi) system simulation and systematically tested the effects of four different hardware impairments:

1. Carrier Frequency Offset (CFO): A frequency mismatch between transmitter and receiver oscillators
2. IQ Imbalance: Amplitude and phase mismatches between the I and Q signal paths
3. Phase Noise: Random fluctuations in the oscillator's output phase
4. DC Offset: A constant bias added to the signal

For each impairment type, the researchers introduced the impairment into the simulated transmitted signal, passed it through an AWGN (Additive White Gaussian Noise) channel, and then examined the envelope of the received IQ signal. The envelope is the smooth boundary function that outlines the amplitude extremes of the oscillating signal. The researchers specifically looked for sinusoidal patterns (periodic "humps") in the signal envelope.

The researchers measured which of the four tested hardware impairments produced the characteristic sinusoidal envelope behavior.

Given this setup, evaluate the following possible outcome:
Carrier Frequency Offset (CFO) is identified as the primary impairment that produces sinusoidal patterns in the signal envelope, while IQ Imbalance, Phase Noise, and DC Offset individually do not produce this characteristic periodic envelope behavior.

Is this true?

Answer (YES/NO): YES